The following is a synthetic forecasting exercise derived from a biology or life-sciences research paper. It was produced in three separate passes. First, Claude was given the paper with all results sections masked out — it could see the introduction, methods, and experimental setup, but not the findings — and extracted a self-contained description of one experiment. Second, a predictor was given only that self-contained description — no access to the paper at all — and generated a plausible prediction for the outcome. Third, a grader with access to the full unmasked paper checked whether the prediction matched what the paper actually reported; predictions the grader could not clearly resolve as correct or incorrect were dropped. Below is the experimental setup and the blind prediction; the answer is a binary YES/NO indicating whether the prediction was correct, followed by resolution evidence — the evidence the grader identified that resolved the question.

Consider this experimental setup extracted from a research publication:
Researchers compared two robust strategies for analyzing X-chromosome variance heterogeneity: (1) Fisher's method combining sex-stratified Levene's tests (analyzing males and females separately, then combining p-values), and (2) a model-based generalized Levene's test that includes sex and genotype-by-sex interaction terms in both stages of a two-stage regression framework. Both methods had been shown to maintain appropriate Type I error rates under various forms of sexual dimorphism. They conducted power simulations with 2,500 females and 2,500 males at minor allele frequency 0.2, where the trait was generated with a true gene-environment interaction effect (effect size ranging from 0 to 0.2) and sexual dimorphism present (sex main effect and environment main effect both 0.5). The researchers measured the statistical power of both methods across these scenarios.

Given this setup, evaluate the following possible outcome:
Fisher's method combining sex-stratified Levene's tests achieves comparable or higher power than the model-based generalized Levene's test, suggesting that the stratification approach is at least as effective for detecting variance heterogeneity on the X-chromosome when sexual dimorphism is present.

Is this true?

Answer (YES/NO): NO